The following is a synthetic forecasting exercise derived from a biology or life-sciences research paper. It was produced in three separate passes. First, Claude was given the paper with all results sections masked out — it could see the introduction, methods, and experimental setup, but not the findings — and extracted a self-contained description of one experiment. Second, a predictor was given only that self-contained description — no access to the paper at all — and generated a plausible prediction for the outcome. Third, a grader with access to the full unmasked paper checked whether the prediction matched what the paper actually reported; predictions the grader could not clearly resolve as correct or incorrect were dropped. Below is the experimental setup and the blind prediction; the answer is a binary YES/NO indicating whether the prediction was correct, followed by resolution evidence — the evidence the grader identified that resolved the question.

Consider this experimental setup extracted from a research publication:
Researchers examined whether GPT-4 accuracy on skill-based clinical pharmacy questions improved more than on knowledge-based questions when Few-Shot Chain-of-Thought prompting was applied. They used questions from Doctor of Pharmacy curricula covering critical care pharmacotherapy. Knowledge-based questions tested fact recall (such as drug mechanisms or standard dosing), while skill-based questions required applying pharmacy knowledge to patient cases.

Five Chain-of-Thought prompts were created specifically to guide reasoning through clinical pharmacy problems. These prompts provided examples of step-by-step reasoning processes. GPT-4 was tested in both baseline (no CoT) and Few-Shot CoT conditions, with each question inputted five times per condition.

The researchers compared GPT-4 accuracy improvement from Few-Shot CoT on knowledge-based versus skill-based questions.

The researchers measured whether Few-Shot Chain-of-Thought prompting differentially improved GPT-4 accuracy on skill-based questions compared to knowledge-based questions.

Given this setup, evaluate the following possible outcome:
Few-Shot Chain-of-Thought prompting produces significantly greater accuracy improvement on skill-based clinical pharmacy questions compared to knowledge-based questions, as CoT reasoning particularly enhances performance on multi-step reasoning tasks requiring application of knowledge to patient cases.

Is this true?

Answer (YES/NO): NO